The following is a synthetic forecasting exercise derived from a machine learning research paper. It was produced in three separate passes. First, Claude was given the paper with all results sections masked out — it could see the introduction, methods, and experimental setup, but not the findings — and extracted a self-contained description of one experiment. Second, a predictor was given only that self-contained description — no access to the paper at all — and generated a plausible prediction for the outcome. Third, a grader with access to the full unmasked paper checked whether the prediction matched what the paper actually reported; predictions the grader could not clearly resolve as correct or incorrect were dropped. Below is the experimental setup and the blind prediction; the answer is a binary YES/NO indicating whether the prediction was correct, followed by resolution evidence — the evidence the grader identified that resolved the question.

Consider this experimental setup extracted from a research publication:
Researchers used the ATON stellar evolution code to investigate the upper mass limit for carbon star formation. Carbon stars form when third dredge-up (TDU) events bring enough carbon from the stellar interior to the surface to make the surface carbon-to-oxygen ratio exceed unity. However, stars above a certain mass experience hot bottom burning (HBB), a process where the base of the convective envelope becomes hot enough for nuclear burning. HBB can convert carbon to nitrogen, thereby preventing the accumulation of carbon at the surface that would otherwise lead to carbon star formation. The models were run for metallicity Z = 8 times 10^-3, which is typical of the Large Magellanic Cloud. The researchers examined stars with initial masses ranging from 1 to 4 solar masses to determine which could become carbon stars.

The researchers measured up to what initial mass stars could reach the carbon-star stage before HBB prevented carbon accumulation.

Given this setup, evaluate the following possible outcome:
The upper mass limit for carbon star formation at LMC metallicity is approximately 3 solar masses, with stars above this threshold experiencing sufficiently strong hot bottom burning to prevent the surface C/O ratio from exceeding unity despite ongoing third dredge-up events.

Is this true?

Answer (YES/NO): YES